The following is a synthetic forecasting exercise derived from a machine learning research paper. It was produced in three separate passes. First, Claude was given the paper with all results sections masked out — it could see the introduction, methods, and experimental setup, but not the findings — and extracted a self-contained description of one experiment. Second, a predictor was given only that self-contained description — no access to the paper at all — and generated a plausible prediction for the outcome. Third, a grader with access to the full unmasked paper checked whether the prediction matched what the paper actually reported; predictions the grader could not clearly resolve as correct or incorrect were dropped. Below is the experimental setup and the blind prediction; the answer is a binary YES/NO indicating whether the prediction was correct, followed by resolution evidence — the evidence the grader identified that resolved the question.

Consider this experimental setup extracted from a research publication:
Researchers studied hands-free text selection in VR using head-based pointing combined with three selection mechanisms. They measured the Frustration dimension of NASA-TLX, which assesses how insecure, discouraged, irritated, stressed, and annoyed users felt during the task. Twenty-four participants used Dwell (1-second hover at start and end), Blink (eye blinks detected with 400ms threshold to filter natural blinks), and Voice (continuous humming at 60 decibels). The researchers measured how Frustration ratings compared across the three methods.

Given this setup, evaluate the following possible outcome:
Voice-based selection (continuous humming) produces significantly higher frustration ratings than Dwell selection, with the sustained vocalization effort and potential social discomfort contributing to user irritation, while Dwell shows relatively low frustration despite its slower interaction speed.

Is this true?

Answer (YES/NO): NO